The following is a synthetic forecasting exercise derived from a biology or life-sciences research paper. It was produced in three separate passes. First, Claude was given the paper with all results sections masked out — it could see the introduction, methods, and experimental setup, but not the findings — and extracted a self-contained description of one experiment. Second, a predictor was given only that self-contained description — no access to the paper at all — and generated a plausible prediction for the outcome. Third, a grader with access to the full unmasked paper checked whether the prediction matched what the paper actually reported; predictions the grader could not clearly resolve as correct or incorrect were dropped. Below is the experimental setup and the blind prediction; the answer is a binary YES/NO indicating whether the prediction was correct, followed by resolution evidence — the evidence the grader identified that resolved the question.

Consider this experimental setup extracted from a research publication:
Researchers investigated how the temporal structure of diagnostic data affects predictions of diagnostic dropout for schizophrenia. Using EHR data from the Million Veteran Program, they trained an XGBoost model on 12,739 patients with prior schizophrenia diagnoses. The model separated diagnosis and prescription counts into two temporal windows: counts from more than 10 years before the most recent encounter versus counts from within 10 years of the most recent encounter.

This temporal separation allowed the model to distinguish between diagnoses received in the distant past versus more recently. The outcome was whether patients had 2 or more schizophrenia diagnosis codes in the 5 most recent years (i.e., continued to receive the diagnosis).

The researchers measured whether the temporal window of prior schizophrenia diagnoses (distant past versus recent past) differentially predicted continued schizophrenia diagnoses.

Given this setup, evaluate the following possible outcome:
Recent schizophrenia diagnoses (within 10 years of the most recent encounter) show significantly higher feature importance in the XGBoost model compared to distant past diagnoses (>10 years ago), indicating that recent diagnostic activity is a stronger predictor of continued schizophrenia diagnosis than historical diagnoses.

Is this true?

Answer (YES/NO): YES